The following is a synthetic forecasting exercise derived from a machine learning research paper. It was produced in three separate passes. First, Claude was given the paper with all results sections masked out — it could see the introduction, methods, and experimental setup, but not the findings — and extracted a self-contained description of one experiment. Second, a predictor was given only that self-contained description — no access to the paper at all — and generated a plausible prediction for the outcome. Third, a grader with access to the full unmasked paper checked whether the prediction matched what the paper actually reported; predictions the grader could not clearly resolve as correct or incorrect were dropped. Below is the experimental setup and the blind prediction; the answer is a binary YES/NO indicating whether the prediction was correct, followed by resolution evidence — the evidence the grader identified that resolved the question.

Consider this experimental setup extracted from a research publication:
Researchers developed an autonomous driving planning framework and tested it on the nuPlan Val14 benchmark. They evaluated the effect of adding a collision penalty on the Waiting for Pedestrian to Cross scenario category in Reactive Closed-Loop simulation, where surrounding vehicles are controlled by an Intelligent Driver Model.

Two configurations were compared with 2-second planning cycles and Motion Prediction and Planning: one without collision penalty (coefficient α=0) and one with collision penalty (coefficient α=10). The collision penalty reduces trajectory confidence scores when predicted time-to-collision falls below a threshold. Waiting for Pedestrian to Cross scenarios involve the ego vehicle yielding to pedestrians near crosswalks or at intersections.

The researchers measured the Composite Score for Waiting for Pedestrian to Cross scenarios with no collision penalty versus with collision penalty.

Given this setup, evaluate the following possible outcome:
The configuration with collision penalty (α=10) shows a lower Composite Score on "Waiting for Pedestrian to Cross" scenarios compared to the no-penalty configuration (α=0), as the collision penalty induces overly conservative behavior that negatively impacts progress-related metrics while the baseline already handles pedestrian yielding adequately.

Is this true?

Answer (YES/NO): NO